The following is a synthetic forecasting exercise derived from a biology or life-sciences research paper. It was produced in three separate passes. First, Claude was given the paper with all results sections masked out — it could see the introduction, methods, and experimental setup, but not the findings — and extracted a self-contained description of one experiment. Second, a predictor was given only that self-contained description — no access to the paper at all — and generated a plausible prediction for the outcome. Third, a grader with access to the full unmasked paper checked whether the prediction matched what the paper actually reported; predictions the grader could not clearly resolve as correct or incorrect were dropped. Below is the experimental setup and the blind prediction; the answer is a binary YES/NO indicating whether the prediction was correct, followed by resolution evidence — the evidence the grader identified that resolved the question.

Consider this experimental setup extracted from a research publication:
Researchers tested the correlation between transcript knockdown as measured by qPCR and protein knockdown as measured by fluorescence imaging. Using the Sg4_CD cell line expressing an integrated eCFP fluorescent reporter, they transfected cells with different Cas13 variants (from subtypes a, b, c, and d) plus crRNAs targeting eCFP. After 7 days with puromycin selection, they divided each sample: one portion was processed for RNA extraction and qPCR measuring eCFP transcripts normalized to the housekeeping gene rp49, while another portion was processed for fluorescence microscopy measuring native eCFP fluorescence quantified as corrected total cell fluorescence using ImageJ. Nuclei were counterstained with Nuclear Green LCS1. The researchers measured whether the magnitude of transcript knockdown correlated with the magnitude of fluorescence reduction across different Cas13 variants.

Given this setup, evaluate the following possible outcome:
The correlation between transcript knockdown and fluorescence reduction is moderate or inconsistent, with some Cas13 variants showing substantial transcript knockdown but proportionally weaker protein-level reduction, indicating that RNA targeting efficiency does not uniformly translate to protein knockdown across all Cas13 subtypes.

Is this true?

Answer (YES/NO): NO